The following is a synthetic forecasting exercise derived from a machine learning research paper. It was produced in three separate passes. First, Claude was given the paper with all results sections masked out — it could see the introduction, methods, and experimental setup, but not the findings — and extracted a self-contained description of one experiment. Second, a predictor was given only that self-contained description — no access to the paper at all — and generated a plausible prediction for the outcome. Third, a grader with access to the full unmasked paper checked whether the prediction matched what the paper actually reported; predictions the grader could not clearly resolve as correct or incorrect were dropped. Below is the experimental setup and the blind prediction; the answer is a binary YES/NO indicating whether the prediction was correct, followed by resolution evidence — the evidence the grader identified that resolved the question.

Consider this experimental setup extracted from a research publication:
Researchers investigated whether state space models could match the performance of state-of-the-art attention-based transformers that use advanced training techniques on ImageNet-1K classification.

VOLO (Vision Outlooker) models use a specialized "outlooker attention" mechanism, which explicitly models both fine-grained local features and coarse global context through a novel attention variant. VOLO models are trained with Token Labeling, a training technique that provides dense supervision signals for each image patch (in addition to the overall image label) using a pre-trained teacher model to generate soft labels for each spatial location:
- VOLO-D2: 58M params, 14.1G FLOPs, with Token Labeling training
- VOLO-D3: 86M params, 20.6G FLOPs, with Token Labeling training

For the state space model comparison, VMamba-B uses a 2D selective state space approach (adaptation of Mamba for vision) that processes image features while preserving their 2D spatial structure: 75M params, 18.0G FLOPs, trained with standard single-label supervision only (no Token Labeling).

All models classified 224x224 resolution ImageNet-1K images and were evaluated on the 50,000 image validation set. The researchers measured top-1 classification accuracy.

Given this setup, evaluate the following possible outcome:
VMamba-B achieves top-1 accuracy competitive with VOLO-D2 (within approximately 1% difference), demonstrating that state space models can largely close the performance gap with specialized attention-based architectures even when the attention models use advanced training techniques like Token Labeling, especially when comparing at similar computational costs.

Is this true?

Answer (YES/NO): NO